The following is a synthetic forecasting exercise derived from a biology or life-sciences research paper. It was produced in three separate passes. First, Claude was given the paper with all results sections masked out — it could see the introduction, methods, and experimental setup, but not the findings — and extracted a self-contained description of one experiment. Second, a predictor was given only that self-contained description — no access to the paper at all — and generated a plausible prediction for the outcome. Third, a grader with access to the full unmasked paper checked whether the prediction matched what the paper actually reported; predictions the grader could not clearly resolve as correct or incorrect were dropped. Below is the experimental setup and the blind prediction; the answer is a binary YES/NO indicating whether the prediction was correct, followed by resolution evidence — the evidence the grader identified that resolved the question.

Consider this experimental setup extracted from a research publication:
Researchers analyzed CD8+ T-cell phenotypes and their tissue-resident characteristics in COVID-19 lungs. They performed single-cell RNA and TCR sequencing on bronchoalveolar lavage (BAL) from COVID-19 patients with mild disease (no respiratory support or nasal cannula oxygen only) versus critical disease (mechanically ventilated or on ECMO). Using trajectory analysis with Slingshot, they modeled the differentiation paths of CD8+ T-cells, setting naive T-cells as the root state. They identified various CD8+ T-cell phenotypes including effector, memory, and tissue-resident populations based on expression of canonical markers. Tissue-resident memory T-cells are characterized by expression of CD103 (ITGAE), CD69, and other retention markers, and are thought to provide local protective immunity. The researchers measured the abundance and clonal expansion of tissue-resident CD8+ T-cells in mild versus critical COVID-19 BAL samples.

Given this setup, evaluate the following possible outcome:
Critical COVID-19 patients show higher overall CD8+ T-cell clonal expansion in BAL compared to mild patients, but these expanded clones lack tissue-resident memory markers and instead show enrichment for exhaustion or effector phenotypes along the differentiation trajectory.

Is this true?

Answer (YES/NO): NO